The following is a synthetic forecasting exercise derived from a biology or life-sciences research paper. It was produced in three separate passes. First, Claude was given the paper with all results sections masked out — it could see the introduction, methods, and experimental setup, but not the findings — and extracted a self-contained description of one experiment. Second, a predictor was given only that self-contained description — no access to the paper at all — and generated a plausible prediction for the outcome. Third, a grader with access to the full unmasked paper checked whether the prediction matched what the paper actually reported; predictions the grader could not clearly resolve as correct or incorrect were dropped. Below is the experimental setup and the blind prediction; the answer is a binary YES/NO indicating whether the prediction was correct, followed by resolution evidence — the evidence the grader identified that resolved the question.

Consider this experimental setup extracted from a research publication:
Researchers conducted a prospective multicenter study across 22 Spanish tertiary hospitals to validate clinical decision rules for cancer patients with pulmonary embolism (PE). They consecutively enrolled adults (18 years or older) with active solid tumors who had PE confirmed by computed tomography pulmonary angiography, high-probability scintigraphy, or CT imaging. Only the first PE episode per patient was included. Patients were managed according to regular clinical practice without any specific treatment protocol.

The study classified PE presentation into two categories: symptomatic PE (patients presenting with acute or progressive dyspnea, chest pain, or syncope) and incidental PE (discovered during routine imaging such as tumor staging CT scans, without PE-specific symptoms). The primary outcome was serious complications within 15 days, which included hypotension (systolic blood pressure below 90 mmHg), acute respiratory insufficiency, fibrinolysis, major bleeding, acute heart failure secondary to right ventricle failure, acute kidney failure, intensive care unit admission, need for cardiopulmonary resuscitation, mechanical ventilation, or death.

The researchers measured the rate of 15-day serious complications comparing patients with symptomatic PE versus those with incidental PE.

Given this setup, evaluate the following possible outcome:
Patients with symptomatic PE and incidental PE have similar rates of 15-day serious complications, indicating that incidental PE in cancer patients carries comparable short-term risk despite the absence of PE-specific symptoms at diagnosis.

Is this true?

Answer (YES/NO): NO